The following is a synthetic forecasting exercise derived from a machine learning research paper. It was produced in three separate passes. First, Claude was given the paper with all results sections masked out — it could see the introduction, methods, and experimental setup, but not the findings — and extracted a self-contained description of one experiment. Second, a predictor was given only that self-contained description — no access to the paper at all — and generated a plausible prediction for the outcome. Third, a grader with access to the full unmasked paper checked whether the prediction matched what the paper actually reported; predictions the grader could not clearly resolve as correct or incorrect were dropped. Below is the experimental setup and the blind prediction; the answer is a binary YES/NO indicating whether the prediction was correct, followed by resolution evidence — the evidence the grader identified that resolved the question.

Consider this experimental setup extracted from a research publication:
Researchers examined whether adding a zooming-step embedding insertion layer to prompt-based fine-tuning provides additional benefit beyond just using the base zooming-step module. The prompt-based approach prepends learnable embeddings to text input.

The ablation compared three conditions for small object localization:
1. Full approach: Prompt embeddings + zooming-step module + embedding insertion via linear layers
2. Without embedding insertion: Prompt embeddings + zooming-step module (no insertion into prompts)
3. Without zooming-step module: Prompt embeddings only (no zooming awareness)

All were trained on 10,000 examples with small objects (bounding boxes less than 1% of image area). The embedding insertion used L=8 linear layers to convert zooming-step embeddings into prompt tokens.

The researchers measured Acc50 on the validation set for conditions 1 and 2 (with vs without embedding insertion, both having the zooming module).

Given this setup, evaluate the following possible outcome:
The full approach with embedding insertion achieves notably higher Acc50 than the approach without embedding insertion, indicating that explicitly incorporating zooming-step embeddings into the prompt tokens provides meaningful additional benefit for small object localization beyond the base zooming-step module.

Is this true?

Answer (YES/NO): NO